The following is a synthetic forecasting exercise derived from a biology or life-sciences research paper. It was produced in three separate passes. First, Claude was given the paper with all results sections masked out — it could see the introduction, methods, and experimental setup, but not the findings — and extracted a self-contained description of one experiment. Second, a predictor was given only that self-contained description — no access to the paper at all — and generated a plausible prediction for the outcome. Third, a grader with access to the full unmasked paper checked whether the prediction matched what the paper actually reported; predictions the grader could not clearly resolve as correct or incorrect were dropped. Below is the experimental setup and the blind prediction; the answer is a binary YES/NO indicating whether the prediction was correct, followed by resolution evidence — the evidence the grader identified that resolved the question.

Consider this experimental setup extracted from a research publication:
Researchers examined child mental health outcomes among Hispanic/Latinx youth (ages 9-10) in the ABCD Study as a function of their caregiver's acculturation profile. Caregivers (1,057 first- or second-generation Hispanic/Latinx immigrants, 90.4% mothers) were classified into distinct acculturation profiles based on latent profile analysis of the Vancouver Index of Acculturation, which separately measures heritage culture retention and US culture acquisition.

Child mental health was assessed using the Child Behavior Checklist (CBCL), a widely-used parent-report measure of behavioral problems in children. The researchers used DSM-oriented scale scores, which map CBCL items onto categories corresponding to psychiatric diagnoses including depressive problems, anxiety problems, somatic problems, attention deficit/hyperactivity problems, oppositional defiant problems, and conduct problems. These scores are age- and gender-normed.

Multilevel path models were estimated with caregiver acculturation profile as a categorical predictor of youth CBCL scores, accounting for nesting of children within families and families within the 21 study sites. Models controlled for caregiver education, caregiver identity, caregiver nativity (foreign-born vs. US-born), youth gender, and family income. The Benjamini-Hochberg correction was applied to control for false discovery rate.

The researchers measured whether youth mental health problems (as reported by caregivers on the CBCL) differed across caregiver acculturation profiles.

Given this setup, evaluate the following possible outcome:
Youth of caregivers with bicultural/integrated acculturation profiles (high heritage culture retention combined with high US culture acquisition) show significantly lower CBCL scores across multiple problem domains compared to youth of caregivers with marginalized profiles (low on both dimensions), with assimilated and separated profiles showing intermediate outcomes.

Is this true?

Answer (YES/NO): NO